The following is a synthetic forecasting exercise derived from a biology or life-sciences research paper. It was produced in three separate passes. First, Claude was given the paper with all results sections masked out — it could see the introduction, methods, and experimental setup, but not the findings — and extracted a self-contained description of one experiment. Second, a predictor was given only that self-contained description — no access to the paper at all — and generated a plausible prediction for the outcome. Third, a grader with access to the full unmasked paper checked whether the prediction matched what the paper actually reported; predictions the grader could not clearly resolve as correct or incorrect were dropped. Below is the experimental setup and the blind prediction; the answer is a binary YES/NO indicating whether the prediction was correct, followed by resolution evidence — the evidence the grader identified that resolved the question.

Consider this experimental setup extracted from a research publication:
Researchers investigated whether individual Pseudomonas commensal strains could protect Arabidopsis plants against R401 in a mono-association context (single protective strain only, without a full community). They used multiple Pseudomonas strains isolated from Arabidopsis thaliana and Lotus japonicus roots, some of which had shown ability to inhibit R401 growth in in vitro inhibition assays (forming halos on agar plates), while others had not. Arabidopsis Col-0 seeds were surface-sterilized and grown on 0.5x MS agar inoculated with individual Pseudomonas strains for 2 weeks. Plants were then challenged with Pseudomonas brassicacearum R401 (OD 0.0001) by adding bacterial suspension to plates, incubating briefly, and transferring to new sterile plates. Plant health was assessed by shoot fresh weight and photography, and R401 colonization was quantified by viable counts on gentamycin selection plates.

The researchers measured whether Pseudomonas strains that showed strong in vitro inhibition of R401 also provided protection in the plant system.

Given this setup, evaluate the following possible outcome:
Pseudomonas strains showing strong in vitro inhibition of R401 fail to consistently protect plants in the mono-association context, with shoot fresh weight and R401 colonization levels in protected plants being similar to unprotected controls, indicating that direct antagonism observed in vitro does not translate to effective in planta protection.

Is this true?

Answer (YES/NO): NO